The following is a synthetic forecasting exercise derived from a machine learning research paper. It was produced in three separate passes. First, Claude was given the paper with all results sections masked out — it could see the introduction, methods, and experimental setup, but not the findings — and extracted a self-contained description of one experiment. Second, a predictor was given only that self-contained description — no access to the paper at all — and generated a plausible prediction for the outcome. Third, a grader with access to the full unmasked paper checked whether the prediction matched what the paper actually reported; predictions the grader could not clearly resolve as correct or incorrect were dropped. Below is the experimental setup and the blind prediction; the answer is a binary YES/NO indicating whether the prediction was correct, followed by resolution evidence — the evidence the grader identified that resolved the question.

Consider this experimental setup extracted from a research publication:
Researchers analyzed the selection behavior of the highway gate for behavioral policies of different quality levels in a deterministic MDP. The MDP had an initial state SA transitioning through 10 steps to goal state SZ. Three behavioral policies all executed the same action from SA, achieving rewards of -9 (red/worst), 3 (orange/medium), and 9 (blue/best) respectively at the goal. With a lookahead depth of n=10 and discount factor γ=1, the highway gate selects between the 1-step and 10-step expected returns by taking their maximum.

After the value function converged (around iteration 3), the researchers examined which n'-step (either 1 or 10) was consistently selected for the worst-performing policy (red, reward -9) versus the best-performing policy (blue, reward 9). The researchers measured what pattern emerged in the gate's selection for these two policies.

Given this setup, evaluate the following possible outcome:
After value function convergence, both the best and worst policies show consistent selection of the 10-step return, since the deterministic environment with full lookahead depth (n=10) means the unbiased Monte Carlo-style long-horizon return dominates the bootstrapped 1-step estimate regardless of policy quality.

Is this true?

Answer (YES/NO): NO